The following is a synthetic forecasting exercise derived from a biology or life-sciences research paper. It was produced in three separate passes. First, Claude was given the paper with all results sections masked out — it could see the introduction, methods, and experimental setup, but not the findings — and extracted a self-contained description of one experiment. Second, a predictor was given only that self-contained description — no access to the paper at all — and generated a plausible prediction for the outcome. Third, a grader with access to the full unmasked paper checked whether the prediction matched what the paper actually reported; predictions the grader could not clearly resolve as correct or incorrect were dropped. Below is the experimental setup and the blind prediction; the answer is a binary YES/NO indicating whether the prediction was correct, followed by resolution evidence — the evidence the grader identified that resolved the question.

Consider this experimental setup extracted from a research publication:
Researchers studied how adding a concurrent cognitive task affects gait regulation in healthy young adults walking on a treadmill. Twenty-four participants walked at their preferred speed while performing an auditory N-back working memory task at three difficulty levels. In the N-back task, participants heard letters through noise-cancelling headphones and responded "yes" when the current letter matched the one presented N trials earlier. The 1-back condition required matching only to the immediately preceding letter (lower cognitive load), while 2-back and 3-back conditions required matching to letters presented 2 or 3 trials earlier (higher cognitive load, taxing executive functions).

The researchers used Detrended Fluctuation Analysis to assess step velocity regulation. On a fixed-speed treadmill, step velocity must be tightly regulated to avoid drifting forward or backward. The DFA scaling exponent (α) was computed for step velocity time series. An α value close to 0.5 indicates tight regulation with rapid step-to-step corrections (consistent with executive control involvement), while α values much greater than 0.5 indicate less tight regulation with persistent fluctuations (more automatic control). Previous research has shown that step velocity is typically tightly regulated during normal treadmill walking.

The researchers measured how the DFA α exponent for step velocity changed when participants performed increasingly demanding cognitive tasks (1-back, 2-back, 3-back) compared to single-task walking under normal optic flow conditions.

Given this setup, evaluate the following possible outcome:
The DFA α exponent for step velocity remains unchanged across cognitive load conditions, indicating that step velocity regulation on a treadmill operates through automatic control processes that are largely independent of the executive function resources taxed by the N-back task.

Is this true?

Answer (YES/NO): NO